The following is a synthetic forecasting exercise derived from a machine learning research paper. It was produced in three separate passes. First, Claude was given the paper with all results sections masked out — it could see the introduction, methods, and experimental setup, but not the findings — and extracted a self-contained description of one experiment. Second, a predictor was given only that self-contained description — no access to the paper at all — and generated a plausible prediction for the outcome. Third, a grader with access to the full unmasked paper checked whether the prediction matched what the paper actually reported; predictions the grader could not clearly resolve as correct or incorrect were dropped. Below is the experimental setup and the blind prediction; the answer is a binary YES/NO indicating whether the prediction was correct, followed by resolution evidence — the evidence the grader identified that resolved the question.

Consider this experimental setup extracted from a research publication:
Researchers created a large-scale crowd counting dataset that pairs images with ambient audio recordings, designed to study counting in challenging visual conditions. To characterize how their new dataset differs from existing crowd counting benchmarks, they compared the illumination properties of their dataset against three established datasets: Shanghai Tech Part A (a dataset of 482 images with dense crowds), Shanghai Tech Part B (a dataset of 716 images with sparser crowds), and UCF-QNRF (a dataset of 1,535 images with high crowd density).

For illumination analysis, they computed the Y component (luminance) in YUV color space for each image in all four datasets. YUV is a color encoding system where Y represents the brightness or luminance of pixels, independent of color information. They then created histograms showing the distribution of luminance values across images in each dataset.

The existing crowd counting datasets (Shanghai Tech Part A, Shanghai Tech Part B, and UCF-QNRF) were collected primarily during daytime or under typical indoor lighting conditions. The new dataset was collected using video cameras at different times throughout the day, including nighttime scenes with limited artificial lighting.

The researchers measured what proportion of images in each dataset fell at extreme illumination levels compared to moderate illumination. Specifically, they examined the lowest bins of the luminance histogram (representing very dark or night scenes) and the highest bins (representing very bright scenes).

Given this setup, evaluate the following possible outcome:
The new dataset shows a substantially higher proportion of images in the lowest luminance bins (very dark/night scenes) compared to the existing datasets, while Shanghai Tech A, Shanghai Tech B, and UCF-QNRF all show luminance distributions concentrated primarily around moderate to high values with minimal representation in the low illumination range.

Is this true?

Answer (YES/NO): YES